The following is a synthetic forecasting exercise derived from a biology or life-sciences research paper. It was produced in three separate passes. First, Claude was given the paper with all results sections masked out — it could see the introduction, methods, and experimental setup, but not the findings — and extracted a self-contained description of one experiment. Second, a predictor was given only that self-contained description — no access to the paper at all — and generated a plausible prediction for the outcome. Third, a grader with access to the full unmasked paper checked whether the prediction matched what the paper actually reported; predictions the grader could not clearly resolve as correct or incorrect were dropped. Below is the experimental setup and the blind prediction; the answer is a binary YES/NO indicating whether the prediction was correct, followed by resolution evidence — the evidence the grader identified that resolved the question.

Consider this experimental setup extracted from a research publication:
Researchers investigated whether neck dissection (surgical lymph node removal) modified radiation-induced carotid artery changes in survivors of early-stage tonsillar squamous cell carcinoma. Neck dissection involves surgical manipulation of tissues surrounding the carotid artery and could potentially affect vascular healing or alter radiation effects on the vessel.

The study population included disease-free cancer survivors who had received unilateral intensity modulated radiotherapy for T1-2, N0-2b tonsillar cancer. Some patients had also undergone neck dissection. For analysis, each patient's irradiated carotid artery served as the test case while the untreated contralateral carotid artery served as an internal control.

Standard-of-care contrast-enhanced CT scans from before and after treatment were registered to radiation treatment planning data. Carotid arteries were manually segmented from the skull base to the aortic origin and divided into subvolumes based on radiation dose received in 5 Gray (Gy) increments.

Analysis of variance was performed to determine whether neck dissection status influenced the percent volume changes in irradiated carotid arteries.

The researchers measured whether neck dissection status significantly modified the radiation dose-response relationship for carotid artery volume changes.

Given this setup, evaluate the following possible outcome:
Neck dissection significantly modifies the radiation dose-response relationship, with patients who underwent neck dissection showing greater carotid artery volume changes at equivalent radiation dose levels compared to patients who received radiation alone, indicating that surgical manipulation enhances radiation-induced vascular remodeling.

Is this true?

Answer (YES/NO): NO